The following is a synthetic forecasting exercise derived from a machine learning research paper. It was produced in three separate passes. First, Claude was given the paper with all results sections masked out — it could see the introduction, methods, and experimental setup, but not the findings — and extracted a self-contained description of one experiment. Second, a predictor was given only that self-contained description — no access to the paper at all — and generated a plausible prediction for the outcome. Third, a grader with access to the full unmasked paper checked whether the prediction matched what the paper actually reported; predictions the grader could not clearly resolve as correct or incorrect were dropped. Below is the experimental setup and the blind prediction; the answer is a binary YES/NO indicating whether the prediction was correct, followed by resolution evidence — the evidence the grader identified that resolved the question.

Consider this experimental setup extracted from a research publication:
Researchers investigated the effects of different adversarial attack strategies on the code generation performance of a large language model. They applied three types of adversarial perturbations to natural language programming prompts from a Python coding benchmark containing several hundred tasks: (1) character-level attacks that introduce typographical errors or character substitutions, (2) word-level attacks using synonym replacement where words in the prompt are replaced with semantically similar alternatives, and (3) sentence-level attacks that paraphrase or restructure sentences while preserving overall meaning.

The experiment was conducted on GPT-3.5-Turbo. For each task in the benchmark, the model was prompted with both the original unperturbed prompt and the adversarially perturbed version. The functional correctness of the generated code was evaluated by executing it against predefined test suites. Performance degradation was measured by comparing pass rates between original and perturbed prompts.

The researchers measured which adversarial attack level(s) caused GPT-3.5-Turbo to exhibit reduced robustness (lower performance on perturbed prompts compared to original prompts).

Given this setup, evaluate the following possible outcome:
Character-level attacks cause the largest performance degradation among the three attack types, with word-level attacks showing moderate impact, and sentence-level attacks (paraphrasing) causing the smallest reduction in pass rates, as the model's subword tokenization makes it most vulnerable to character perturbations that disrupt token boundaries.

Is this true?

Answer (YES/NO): NO